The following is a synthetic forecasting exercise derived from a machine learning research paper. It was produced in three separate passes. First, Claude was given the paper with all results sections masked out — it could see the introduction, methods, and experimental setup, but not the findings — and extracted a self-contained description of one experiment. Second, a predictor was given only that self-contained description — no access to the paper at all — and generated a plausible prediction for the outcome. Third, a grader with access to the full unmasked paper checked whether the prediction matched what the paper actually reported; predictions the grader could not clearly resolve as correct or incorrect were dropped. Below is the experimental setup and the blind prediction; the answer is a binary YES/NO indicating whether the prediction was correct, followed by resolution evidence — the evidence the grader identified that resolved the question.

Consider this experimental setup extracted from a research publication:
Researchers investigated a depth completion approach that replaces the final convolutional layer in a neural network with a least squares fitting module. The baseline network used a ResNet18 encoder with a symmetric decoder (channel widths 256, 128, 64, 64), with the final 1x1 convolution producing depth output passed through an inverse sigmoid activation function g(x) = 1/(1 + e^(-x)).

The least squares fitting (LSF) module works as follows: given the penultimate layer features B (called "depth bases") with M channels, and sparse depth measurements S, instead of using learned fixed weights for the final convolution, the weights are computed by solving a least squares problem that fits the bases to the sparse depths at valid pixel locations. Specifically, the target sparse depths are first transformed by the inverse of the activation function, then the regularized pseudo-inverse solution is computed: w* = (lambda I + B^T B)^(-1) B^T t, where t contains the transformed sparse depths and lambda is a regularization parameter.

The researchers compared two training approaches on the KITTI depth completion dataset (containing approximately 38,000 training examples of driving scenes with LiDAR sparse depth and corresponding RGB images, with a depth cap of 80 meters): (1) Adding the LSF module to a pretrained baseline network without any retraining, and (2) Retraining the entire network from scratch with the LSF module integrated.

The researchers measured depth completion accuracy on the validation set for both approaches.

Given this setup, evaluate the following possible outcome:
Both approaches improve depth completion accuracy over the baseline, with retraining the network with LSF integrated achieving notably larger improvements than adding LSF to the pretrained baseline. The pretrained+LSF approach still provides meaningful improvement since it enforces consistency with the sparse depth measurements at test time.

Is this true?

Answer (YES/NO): NO